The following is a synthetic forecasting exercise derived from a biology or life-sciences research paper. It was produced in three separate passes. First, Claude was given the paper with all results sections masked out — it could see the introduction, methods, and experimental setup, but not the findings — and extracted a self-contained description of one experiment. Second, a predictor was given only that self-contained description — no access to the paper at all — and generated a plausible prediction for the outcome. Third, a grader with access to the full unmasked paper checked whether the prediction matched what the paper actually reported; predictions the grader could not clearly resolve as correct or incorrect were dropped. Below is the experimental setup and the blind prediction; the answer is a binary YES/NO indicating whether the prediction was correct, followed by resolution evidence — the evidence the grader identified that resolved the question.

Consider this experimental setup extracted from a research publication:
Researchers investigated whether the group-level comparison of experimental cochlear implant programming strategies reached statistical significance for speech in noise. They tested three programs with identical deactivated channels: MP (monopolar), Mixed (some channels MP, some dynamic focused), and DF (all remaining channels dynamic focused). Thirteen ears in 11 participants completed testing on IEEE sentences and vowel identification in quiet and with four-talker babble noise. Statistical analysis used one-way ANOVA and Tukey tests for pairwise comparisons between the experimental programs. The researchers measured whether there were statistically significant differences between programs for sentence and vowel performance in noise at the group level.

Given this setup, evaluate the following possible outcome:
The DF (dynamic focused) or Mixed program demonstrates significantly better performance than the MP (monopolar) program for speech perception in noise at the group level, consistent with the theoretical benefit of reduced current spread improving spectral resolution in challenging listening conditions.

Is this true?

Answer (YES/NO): NO